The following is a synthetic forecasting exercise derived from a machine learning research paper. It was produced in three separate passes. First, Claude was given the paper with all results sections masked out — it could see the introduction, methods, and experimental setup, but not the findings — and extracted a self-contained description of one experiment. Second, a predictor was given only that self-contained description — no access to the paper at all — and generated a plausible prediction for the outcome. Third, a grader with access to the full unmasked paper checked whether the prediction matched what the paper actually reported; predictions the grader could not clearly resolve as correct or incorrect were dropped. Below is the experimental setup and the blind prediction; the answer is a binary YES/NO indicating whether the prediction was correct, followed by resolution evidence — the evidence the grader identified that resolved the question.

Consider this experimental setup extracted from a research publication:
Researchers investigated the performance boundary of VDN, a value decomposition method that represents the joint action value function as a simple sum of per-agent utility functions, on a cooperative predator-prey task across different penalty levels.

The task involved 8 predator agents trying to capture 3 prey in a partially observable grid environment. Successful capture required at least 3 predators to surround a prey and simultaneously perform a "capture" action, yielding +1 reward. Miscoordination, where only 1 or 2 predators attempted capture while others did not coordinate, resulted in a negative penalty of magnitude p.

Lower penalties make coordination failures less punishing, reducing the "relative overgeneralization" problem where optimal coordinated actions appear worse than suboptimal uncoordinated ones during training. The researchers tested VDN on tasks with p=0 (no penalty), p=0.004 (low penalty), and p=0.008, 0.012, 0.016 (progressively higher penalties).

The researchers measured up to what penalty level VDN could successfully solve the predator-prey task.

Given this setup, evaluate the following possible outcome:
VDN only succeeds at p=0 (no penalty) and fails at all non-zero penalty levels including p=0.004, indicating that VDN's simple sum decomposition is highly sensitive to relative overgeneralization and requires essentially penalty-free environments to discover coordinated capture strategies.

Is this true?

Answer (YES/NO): NO